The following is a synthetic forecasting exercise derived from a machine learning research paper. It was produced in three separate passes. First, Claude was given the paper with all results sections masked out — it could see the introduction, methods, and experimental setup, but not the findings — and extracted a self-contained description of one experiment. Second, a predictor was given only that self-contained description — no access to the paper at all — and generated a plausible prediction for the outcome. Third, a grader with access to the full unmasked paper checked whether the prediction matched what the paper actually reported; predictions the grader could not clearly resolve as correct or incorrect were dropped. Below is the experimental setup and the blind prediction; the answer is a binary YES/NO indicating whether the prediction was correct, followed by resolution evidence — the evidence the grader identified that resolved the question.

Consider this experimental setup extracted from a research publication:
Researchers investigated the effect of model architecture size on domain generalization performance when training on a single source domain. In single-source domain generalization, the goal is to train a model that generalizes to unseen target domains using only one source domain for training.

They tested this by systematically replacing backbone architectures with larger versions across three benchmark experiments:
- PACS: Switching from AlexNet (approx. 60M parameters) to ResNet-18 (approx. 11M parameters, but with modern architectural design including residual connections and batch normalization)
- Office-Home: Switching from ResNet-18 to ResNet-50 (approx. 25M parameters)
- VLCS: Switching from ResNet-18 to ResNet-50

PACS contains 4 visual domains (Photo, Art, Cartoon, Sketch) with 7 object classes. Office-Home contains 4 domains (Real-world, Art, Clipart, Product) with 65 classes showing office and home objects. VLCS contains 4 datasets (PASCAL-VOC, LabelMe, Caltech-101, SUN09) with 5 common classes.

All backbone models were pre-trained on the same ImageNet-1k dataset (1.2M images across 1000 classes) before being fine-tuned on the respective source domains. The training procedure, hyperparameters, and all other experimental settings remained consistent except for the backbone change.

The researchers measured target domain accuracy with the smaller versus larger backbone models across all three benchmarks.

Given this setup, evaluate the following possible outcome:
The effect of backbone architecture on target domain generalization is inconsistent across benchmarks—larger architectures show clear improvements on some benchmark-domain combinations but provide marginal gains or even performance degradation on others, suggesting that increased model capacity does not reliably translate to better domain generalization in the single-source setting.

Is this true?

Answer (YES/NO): NO